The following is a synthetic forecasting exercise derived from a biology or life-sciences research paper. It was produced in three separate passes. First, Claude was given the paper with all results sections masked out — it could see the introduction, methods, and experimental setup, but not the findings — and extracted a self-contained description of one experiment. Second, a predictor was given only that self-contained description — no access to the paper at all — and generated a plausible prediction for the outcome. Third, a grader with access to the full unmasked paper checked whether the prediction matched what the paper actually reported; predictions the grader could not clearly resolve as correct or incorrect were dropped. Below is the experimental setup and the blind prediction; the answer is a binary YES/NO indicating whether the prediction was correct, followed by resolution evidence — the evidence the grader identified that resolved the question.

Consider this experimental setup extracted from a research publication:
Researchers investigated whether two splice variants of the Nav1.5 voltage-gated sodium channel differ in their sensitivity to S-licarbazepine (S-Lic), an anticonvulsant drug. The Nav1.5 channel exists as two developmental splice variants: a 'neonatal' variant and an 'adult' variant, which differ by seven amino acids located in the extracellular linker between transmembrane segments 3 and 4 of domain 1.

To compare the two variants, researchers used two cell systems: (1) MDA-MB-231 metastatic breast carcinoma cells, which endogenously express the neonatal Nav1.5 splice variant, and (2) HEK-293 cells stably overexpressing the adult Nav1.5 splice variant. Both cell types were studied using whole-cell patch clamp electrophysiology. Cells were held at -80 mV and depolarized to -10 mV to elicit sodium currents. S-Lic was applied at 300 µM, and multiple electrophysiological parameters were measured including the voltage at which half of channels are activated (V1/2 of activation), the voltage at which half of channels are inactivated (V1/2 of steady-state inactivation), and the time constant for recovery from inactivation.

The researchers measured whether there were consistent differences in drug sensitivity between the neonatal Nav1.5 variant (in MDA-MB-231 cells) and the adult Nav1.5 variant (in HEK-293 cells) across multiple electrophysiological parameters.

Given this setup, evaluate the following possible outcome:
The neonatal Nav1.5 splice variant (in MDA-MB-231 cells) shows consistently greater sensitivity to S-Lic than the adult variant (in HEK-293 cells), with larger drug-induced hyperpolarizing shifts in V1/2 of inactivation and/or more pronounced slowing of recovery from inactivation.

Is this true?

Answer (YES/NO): NO